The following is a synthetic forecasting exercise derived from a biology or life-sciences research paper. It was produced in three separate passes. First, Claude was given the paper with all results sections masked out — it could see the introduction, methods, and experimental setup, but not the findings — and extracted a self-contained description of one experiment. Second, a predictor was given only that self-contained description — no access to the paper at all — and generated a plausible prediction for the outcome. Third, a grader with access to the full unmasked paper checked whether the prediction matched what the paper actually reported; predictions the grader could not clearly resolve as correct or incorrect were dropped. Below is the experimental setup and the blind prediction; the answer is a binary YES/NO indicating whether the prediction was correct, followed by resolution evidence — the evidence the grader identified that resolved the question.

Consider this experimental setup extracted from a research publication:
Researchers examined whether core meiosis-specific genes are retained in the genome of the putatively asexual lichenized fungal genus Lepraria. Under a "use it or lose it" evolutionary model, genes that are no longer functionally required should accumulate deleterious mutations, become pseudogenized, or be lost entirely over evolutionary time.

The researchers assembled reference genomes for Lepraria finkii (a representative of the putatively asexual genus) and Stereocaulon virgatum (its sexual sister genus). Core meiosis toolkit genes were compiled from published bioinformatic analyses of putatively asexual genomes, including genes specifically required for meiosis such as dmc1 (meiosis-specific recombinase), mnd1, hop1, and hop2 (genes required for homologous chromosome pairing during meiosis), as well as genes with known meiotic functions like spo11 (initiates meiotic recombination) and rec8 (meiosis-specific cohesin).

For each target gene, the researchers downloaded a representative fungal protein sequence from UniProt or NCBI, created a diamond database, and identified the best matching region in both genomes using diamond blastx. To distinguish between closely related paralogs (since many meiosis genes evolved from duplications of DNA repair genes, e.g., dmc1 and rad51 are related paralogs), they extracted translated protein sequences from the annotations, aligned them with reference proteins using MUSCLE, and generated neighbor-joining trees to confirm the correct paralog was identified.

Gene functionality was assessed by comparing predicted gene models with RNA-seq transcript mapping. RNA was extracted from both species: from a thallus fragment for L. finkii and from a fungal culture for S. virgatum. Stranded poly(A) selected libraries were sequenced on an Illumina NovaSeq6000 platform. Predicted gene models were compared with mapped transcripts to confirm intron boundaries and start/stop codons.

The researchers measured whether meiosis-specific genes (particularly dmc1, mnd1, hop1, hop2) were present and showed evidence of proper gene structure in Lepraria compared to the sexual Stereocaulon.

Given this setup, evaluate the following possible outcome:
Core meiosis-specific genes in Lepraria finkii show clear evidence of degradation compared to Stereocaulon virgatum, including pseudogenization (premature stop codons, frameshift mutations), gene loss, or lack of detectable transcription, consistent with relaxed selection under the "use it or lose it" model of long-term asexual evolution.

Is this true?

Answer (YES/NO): NO